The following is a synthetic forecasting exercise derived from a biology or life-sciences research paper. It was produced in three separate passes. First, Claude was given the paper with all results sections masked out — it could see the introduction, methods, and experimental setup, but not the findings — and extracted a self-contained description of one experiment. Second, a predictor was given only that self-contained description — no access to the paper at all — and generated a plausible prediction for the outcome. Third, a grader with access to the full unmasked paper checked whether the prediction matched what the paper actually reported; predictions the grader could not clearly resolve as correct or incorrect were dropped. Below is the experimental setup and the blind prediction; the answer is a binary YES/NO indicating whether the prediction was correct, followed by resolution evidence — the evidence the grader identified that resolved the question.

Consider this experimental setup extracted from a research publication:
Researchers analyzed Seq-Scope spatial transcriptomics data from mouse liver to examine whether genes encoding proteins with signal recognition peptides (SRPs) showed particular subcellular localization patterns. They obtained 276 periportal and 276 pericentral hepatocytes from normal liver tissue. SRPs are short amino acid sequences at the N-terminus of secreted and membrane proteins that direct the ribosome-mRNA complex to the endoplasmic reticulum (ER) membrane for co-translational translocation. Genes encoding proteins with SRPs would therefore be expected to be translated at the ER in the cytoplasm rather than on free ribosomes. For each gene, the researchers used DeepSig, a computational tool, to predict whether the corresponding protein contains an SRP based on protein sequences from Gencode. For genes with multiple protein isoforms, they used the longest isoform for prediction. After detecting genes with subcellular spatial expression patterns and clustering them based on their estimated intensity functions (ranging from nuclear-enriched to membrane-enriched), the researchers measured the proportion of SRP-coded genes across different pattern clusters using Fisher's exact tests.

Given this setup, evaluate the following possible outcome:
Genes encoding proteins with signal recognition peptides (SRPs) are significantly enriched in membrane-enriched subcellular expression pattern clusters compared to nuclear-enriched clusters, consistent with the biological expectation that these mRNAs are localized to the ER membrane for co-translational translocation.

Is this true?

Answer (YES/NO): YES